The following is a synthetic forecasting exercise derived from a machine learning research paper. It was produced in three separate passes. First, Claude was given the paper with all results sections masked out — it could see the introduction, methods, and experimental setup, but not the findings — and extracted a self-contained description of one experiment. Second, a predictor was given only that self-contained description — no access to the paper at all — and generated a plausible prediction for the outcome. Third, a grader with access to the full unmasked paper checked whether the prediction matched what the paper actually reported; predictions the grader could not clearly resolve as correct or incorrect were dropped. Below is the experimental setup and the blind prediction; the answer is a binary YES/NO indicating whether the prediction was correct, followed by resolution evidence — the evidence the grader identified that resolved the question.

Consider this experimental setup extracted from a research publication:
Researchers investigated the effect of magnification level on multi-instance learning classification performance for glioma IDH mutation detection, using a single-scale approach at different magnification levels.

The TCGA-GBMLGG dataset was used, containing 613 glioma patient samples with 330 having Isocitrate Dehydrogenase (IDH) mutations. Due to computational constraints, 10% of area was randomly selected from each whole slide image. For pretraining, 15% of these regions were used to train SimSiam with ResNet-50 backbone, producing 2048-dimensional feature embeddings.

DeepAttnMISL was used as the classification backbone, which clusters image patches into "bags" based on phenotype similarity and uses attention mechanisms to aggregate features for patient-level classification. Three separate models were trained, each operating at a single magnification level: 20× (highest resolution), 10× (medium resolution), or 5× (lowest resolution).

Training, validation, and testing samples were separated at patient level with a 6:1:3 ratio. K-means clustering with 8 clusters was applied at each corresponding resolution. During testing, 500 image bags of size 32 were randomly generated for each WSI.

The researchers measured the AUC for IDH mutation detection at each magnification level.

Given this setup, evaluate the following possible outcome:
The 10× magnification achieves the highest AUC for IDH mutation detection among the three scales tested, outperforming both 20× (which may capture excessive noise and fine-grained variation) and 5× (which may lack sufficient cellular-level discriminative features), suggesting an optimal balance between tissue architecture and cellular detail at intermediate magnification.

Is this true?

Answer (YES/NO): NO